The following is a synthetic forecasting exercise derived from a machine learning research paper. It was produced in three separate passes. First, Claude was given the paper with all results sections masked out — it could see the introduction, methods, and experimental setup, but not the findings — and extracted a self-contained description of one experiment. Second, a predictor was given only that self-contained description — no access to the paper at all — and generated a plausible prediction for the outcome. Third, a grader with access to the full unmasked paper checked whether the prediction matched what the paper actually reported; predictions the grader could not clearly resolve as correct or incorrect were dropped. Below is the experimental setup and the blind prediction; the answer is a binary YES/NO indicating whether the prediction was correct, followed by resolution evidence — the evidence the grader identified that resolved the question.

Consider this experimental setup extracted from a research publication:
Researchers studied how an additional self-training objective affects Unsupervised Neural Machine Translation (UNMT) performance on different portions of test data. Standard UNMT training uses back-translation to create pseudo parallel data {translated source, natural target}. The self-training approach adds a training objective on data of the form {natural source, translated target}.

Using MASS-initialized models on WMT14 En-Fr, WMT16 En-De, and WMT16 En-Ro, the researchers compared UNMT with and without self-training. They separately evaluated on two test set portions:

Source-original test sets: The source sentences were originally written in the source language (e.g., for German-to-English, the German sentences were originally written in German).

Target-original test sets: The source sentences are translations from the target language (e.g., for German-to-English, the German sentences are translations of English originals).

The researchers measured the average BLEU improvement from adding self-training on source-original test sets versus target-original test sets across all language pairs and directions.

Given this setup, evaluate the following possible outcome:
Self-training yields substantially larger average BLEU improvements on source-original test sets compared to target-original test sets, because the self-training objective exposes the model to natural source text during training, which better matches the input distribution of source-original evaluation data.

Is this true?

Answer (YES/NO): YES